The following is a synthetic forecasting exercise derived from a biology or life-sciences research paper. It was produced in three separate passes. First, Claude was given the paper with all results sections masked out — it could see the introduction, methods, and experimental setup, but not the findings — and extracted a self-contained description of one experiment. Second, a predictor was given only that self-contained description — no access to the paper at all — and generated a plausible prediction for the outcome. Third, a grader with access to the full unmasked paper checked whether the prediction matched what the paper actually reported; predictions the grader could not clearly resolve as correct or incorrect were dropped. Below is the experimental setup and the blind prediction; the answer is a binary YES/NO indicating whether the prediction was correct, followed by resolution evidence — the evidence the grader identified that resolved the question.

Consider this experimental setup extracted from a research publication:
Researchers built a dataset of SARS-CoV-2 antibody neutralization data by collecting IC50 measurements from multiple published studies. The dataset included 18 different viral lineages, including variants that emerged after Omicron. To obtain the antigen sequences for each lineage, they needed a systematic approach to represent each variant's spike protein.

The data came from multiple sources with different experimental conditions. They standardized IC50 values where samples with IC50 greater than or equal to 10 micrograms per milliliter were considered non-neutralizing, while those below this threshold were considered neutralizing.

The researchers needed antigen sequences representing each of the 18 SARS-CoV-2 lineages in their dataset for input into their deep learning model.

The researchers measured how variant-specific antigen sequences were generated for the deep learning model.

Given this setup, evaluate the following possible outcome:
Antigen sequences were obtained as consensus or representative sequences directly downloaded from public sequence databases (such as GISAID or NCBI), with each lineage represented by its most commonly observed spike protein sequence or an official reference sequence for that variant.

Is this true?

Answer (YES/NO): NO